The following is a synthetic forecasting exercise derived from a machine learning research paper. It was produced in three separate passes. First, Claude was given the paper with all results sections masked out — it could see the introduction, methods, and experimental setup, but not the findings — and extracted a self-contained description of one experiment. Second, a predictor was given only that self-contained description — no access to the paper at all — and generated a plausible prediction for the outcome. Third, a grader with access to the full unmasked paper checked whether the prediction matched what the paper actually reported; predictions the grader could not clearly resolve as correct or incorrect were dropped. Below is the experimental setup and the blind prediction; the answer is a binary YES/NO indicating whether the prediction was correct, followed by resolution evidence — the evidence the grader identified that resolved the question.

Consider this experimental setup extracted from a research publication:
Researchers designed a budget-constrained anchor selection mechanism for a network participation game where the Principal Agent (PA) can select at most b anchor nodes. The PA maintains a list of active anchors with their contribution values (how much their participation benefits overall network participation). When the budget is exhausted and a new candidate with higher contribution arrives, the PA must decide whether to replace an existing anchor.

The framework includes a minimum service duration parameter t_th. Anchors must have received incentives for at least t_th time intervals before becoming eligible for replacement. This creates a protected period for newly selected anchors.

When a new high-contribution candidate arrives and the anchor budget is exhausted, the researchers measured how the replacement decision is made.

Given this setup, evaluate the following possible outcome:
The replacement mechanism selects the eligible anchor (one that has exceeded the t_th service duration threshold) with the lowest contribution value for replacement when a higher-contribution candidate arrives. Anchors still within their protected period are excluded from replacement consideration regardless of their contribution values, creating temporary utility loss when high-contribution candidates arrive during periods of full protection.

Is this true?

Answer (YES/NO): YES